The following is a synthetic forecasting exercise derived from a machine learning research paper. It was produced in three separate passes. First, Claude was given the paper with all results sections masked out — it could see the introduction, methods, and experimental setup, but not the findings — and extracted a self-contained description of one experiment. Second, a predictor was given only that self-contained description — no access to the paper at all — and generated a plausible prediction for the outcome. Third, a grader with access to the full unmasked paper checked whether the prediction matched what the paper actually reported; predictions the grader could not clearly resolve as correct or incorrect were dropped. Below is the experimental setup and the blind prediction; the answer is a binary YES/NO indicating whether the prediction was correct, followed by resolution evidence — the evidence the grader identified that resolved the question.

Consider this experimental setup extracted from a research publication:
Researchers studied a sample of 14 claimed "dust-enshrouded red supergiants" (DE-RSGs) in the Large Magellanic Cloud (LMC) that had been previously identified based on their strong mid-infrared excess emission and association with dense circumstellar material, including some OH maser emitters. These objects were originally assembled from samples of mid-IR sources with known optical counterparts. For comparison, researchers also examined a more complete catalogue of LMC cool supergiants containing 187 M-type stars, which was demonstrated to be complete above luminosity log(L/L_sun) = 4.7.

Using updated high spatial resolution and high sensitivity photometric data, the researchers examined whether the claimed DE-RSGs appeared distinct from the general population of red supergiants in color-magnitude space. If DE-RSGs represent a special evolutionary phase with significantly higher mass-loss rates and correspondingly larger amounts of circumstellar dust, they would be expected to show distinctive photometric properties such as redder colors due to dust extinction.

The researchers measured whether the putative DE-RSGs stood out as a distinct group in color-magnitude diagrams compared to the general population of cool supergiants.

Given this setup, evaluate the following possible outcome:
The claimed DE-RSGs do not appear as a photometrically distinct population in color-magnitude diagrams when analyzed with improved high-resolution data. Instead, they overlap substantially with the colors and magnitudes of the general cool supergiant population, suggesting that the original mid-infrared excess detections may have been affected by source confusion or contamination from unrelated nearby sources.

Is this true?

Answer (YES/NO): NO